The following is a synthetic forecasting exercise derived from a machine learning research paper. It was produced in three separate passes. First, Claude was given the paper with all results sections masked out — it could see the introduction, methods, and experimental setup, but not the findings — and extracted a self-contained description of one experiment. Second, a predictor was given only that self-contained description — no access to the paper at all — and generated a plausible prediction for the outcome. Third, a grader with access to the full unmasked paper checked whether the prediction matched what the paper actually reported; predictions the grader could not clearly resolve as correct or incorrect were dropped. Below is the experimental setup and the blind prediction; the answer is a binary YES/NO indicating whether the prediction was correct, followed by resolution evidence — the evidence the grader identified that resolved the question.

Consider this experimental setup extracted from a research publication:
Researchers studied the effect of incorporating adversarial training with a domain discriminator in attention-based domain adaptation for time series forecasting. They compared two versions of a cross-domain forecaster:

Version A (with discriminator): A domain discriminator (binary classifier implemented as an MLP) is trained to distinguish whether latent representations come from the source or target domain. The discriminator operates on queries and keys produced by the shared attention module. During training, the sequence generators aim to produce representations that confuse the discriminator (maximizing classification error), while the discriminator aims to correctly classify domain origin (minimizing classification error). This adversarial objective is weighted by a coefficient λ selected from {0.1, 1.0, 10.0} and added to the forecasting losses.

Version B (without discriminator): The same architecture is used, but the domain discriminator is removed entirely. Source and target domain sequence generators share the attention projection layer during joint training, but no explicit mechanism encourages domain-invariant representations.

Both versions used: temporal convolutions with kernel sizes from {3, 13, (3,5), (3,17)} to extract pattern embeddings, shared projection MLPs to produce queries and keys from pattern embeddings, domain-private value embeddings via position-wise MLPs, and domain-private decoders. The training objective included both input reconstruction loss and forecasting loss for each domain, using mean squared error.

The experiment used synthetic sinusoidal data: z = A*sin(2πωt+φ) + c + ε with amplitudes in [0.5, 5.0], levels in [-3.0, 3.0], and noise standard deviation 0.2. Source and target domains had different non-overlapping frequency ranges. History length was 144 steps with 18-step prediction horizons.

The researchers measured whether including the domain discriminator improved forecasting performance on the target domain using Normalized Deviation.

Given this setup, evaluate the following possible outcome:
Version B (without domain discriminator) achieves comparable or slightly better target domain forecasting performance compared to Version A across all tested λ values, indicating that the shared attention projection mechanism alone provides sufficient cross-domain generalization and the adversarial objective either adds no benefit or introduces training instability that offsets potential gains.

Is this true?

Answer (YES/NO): NO